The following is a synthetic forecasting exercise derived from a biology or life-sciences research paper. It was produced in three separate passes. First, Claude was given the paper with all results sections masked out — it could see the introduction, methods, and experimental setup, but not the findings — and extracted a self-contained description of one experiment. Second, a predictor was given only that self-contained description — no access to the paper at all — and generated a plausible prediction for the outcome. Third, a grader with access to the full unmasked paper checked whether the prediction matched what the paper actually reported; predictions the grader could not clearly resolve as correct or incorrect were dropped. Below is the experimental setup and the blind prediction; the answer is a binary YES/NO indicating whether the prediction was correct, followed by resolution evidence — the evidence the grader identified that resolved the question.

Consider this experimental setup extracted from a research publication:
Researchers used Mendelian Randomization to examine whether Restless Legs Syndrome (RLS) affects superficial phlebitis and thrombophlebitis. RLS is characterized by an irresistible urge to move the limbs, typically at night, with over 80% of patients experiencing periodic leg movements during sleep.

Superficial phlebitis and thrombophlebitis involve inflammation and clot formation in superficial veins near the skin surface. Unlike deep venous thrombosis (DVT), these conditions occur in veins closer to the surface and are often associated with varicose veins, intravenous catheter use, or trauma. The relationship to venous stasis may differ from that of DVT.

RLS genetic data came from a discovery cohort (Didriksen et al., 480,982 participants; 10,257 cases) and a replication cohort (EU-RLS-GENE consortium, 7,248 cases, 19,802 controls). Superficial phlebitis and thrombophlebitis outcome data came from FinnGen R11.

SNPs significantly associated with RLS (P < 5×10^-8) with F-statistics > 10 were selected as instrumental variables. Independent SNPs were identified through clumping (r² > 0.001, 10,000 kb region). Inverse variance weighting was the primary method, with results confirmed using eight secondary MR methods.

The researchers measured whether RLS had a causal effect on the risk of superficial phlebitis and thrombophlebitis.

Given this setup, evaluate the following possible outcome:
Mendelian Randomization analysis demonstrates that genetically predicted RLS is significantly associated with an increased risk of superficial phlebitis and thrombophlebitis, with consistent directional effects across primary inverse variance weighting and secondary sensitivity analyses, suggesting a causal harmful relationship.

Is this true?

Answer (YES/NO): NO